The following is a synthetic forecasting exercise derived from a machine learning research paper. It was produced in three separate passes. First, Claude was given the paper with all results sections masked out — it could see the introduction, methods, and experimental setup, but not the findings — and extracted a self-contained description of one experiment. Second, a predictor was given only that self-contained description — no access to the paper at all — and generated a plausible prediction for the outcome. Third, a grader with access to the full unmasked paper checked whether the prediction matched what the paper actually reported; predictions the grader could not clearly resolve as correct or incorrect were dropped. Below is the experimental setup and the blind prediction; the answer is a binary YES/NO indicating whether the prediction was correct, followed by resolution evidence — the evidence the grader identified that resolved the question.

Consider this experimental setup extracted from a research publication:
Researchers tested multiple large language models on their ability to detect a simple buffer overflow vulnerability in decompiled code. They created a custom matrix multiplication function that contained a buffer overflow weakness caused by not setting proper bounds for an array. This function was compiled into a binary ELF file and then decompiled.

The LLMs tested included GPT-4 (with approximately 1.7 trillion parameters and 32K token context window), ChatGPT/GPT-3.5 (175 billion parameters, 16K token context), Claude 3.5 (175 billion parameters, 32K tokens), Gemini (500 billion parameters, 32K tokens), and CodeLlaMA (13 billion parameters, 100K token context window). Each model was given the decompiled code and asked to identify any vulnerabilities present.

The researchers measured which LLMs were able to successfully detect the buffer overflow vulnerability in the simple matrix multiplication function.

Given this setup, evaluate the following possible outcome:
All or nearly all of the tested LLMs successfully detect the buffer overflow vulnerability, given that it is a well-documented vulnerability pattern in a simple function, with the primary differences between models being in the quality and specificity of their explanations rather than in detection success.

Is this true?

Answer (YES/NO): NO